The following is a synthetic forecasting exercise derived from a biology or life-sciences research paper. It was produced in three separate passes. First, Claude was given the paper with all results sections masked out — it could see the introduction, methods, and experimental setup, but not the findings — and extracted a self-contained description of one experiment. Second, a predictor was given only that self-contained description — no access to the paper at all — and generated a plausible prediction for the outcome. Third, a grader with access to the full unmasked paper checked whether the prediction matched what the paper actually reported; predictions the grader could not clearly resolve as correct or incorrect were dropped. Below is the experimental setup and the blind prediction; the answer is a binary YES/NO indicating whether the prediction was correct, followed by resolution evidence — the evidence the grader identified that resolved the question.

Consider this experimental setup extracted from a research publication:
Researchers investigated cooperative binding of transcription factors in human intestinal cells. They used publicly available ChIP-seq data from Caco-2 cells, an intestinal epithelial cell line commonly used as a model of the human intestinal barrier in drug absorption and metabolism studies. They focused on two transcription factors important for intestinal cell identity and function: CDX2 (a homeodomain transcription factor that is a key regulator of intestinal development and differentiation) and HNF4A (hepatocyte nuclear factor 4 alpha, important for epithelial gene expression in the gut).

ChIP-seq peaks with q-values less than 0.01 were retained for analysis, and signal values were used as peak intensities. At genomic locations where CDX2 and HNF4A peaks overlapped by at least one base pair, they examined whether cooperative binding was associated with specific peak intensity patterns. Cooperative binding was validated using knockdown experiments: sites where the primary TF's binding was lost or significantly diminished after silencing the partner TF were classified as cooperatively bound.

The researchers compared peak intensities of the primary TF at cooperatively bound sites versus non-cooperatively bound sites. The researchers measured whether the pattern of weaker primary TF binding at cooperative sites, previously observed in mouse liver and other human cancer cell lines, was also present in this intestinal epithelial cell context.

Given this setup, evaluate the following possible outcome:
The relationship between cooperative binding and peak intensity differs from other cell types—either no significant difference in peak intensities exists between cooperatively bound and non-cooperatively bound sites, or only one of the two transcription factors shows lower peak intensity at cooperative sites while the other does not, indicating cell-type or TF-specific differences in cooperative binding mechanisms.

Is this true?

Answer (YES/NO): NO